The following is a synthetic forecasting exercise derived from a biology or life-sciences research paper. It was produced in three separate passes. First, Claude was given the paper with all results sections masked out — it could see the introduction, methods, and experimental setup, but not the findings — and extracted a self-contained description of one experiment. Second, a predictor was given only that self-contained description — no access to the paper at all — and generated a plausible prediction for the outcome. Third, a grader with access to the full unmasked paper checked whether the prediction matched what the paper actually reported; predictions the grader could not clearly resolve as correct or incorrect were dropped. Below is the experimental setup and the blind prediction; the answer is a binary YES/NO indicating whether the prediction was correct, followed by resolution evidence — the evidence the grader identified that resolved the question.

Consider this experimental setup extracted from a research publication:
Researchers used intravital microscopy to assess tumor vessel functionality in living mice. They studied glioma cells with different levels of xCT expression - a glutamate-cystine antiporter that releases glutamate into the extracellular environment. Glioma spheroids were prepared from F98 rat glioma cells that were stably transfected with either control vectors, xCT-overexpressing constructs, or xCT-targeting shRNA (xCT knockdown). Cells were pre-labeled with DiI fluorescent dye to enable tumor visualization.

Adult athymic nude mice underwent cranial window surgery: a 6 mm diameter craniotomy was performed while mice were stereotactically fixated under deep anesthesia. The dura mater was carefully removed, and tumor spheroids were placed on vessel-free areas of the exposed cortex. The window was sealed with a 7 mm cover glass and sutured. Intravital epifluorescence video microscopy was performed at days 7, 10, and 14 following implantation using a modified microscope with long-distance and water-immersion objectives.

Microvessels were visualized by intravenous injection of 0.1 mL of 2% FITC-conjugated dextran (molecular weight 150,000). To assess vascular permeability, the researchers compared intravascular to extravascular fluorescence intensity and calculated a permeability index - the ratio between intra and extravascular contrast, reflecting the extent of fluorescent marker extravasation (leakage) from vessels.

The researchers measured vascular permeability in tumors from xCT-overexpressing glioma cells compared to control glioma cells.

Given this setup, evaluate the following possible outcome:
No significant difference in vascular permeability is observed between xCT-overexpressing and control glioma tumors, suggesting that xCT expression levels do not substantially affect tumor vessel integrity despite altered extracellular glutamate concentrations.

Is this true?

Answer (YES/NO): NO